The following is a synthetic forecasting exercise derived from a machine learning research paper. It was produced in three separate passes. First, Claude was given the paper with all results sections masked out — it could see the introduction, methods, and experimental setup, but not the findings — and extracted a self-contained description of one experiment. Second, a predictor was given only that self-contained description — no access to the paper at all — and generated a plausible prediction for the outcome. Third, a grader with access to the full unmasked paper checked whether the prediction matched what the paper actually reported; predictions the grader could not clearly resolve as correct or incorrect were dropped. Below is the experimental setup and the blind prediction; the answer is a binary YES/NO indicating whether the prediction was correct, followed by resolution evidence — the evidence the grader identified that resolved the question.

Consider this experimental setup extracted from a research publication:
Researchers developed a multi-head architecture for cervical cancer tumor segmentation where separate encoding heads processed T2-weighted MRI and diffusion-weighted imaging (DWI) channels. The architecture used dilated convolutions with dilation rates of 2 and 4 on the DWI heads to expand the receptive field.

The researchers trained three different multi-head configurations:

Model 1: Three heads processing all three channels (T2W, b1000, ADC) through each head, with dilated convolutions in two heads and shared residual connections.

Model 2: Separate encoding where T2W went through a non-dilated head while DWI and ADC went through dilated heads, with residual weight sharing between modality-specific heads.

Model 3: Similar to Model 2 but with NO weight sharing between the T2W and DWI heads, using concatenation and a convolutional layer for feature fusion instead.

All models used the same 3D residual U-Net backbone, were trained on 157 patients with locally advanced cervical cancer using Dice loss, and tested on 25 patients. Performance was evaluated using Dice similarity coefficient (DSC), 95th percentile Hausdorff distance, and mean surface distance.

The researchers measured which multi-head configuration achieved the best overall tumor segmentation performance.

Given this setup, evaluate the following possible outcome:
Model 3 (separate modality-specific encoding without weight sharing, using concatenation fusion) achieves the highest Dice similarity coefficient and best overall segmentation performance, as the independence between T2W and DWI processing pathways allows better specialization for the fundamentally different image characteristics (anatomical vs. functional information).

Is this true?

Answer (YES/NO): YES